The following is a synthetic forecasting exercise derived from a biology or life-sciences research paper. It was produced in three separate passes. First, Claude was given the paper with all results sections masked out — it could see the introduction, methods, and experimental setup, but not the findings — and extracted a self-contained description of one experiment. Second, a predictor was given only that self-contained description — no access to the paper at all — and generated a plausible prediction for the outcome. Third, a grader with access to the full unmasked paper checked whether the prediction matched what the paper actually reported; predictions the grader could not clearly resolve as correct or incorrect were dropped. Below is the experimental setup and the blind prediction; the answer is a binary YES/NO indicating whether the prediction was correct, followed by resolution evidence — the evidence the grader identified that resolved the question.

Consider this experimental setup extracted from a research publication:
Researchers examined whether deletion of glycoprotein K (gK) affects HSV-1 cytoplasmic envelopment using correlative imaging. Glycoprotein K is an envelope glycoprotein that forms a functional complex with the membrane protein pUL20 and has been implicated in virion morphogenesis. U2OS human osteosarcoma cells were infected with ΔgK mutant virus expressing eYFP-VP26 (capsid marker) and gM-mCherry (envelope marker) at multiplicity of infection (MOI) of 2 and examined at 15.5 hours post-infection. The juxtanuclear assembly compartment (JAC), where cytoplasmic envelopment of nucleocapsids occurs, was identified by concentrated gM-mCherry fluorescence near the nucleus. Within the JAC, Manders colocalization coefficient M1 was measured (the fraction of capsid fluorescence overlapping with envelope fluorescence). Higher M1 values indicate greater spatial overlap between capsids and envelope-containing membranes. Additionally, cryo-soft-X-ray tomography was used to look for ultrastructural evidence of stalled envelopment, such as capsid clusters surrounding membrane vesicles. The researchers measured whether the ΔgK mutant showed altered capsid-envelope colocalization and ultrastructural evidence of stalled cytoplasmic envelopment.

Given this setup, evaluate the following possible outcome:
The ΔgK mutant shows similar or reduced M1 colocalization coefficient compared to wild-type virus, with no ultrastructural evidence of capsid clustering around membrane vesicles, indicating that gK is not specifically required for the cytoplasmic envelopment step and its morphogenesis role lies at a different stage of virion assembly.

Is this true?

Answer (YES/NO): NO